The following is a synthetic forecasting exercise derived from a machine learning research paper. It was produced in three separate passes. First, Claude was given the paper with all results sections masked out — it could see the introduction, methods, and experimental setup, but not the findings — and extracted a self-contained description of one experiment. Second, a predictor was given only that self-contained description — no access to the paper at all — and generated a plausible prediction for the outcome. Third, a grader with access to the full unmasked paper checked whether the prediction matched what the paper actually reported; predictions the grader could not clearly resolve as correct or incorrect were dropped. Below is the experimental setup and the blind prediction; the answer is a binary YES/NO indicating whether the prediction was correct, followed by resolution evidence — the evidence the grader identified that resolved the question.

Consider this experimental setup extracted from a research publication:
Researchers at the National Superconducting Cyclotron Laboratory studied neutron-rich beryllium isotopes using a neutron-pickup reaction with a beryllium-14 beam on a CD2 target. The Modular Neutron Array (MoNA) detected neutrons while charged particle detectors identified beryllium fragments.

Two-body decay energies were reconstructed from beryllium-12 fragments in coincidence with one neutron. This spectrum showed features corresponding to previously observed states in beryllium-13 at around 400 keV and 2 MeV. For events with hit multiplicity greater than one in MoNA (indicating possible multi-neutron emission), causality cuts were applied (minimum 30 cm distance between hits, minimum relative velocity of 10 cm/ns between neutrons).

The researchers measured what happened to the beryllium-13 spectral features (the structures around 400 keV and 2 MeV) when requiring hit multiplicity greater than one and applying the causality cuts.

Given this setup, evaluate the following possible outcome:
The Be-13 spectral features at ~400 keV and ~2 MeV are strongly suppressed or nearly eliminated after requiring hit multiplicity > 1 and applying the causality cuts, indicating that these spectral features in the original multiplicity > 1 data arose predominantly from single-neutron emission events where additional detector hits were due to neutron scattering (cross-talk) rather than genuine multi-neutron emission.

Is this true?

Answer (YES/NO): YES